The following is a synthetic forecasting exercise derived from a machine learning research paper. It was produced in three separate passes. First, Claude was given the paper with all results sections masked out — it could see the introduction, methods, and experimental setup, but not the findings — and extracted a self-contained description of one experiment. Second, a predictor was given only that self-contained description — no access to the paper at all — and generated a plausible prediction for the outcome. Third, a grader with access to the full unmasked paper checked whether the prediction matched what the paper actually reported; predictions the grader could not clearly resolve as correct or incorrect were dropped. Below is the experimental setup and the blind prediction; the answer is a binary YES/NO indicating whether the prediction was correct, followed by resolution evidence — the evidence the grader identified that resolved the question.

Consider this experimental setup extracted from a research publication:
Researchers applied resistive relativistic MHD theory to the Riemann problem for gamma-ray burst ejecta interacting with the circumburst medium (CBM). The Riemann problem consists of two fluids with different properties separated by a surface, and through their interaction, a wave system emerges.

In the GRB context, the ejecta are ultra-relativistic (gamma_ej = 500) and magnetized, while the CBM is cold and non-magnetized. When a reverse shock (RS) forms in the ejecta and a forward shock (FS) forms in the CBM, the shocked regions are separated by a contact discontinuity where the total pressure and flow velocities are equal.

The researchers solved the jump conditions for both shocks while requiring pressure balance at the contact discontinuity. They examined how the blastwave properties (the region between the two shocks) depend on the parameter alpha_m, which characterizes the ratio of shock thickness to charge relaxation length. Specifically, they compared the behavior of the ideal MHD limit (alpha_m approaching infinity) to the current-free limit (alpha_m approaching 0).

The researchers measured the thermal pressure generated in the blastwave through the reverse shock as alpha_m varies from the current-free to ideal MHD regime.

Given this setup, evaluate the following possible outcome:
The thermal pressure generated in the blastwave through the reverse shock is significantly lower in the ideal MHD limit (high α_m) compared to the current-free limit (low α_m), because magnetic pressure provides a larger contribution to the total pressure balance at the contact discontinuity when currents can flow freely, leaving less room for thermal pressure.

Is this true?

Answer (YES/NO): YES